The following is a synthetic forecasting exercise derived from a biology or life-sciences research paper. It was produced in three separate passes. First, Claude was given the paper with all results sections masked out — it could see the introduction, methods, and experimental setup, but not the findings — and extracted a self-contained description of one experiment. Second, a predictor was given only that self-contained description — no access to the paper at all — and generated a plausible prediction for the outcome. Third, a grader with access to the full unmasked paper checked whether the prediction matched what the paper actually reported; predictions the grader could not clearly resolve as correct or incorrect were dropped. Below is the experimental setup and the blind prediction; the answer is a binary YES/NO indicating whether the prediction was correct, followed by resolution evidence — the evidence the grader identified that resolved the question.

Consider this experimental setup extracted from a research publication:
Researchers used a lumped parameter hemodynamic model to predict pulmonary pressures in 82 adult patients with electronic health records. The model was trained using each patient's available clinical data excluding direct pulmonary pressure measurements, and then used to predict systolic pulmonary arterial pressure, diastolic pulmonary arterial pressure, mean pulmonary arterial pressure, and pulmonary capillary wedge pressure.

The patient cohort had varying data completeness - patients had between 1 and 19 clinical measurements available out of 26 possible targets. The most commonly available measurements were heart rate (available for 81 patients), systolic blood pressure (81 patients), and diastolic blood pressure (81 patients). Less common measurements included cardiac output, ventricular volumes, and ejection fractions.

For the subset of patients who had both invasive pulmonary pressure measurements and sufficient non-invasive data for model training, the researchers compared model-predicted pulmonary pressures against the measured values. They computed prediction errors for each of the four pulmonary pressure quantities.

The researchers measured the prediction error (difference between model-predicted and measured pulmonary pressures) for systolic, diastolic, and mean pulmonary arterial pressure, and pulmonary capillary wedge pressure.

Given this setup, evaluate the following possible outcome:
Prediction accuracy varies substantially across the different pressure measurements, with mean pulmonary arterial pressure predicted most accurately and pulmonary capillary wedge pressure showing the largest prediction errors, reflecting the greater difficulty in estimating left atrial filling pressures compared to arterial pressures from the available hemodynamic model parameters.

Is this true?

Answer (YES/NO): NO